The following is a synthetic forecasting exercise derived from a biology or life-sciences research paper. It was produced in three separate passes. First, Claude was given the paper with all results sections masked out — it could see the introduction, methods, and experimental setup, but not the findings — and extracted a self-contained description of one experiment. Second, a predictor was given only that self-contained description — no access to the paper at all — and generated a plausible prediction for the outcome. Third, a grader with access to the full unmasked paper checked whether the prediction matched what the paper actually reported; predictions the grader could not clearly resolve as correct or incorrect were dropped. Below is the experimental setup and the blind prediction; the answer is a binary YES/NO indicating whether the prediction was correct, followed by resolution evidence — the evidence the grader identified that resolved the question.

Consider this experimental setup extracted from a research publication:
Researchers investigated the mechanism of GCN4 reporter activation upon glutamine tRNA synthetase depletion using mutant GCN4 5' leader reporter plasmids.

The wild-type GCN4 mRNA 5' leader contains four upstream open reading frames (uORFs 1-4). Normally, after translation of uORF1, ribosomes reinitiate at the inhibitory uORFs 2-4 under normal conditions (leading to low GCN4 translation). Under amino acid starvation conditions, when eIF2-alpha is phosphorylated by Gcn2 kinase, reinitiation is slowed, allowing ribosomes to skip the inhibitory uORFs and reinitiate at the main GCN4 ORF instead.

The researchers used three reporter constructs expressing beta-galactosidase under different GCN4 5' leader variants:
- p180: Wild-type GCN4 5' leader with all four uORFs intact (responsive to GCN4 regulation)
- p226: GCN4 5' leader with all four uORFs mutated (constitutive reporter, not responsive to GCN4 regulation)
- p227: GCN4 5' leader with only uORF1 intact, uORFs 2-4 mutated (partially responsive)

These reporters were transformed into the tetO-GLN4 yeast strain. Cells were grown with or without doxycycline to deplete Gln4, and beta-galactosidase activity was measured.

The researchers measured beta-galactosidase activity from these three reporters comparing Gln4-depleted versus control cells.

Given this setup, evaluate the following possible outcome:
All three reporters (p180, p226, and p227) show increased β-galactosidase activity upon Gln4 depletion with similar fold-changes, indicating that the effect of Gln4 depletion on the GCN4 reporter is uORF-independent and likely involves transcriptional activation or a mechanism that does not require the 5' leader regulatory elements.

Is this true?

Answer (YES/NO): NO